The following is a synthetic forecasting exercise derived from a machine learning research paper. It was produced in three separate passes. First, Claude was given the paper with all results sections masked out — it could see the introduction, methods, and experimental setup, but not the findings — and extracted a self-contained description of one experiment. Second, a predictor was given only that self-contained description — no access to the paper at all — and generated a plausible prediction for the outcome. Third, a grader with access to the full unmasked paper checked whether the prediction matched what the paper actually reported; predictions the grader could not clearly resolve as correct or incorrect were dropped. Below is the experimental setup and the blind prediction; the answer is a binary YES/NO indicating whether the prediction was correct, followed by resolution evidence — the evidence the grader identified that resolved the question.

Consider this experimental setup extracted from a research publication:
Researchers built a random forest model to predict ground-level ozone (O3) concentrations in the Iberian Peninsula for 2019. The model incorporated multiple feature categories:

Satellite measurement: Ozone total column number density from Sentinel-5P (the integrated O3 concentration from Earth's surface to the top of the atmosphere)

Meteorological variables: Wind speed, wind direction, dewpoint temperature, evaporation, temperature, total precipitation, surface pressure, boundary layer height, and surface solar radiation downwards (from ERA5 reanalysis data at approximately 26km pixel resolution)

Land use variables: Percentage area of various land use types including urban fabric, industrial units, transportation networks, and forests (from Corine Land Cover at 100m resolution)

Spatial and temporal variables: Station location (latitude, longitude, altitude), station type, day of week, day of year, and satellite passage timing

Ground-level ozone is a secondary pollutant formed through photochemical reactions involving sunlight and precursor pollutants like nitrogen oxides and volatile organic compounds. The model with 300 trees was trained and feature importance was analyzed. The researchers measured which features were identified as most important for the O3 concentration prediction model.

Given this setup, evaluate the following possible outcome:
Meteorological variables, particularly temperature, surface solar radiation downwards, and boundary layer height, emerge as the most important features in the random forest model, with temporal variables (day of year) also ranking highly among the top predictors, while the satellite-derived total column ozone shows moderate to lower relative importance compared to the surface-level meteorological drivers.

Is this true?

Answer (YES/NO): NO